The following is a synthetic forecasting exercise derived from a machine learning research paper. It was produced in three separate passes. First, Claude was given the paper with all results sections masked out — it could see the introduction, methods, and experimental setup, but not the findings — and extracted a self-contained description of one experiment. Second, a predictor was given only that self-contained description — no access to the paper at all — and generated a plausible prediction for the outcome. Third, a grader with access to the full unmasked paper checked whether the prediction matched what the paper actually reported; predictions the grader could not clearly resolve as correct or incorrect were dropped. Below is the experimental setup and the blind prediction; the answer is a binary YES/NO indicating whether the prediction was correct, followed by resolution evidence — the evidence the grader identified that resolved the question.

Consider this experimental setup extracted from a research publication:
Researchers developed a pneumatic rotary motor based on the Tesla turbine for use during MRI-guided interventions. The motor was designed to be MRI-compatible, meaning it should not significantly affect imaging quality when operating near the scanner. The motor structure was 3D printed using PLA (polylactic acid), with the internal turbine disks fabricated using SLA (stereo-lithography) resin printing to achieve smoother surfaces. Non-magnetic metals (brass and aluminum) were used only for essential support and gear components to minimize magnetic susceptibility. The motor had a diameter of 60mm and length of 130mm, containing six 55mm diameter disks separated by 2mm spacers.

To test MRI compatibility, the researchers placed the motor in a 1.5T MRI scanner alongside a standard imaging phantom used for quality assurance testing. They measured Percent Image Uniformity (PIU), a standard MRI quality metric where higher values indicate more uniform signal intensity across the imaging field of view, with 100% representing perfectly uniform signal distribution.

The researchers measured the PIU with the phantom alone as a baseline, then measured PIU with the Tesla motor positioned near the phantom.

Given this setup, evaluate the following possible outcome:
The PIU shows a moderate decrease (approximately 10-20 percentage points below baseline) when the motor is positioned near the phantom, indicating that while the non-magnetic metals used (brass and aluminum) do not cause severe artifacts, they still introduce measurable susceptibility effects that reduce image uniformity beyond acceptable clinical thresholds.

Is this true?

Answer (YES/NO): NO